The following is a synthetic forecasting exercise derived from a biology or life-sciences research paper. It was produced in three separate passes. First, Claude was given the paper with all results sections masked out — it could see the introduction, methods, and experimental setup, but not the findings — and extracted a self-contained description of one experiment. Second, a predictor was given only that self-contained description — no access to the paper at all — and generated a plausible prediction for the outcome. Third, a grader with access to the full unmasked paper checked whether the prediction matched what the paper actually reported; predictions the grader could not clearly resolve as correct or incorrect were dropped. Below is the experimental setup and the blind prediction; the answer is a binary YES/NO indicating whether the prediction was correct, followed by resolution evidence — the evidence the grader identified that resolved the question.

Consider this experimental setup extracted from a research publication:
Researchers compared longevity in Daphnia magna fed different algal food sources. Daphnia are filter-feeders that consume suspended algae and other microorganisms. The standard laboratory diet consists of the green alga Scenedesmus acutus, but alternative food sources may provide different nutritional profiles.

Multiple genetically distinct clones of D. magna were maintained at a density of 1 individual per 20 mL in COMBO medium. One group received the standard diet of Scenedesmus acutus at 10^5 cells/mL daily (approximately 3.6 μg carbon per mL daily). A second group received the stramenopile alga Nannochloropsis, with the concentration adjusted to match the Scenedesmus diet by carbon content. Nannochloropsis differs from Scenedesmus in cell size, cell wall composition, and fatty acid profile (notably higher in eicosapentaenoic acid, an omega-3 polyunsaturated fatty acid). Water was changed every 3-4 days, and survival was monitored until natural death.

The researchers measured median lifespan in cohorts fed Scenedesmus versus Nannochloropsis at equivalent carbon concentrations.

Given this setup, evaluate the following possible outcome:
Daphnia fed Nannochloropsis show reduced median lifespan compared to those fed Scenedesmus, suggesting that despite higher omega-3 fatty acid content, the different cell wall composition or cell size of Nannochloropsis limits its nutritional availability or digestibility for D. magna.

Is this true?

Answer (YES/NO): NO